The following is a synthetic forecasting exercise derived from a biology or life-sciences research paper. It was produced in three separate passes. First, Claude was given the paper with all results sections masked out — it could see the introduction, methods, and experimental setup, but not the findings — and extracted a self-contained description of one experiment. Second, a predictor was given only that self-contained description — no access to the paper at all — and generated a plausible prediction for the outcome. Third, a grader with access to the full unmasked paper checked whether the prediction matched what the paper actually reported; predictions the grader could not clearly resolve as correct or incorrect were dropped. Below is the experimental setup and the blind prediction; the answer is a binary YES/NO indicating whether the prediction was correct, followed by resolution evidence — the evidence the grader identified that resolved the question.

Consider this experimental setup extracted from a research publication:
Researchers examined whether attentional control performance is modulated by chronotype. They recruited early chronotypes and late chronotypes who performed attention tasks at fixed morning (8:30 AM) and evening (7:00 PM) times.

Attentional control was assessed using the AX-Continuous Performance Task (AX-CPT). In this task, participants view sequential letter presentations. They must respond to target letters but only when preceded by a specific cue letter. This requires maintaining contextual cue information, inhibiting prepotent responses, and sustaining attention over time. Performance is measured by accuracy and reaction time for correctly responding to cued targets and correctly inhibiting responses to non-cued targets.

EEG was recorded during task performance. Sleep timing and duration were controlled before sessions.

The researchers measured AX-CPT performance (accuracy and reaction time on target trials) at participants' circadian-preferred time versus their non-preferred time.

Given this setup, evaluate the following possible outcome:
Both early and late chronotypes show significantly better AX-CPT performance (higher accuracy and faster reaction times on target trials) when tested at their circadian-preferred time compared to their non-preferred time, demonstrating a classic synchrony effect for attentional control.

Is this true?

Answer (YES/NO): NO